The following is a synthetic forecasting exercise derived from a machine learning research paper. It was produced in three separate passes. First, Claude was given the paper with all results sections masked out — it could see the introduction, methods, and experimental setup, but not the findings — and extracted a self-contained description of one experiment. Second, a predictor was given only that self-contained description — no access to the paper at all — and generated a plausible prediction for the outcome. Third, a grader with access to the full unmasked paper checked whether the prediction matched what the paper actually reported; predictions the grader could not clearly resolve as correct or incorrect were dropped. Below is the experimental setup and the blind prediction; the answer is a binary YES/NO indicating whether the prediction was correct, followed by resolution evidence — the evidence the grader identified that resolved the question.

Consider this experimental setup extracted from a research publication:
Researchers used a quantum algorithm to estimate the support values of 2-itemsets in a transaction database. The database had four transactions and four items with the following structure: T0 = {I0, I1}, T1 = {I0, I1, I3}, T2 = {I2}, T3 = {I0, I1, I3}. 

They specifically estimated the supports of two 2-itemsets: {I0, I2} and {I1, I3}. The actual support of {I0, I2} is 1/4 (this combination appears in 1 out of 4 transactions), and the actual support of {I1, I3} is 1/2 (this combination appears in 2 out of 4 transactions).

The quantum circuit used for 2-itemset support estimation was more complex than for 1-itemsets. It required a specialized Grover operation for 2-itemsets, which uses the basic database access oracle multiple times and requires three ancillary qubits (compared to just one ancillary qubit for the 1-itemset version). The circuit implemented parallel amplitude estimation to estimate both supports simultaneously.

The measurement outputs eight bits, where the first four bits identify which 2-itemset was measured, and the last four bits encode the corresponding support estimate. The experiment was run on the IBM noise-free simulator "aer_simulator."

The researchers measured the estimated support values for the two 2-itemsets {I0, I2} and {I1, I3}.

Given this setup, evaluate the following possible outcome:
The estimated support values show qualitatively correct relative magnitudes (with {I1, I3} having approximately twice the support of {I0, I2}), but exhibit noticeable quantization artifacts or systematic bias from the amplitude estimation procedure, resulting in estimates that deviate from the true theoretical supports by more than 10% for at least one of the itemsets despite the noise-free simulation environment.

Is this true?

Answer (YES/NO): NO